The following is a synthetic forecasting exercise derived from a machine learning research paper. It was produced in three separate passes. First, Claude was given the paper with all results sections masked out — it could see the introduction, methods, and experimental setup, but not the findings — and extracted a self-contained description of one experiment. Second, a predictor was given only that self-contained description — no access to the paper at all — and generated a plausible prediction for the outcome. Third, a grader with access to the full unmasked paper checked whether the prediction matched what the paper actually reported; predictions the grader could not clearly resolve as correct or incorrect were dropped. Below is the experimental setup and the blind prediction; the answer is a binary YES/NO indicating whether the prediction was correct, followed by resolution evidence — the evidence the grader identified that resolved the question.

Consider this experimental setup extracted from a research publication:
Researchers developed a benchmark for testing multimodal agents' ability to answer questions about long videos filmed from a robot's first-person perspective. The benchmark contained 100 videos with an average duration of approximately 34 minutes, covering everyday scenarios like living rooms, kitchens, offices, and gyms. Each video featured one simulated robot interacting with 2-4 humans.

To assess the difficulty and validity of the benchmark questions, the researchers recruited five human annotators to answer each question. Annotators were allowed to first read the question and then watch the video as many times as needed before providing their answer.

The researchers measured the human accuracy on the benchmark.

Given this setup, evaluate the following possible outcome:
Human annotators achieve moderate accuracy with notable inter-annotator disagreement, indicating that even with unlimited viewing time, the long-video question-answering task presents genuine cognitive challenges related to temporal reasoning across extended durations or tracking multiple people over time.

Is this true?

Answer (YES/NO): NO